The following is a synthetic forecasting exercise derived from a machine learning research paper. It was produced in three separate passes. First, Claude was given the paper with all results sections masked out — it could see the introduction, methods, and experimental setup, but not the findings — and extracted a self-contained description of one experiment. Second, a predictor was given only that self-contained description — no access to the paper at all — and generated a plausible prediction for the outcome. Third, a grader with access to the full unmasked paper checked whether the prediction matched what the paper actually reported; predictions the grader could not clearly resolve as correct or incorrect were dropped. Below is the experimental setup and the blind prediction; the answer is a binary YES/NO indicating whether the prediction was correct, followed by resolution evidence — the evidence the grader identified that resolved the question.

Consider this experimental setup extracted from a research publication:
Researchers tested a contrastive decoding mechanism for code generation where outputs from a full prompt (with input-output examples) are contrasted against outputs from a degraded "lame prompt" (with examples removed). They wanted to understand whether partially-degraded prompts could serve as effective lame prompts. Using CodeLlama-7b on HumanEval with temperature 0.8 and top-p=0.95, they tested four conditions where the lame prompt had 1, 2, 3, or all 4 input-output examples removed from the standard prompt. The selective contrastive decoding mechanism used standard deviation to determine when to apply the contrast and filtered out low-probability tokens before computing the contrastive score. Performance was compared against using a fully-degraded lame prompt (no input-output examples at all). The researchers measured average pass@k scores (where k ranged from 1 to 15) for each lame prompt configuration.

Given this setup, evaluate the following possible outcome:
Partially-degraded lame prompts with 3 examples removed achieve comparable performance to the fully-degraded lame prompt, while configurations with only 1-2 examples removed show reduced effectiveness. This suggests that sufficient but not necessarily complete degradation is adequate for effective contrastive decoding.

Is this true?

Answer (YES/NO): NO